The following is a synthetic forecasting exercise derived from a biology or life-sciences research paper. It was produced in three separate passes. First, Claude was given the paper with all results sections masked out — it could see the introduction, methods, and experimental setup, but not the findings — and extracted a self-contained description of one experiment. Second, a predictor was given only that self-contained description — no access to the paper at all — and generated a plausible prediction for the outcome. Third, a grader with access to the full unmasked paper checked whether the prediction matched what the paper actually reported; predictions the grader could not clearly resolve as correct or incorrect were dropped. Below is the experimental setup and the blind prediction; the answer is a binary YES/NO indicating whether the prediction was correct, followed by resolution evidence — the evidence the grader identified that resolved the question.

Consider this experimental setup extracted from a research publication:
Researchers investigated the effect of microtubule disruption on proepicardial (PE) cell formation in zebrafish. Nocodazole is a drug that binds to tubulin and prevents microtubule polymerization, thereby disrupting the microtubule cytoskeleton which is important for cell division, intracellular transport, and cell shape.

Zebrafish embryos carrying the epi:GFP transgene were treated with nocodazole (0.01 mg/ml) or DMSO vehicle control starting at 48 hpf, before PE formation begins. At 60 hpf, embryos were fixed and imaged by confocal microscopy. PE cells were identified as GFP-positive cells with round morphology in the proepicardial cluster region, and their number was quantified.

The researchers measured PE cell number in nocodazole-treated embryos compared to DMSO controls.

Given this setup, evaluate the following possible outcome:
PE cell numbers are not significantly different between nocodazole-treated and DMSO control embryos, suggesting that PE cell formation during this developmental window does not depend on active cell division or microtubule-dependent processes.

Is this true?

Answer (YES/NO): NO